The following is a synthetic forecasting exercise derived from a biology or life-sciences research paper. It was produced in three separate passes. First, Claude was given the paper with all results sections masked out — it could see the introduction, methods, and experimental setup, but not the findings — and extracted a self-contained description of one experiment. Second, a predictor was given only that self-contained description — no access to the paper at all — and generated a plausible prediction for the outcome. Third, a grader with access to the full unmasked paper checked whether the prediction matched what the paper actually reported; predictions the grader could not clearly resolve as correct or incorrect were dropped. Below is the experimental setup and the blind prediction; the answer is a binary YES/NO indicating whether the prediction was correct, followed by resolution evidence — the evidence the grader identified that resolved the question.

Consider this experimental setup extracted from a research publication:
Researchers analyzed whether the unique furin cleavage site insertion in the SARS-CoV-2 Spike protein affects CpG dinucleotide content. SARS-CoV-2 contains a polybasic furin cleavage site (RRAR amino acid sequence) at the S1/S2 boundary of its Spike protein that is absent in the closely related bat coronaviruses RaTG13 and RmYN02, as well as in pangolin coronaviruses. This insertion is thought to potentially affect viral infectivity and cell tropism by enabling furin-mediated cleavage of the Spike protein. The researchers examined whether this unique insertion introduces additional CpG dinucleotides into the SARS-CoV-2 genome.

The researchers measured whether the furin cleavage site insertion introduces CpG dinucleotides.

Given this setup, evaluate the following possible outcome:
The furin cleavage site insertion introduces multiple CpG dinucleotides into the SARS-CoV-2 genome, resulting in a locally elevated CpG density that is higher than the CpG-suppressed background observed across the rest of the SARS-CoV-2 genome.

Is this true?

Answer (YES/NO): YES